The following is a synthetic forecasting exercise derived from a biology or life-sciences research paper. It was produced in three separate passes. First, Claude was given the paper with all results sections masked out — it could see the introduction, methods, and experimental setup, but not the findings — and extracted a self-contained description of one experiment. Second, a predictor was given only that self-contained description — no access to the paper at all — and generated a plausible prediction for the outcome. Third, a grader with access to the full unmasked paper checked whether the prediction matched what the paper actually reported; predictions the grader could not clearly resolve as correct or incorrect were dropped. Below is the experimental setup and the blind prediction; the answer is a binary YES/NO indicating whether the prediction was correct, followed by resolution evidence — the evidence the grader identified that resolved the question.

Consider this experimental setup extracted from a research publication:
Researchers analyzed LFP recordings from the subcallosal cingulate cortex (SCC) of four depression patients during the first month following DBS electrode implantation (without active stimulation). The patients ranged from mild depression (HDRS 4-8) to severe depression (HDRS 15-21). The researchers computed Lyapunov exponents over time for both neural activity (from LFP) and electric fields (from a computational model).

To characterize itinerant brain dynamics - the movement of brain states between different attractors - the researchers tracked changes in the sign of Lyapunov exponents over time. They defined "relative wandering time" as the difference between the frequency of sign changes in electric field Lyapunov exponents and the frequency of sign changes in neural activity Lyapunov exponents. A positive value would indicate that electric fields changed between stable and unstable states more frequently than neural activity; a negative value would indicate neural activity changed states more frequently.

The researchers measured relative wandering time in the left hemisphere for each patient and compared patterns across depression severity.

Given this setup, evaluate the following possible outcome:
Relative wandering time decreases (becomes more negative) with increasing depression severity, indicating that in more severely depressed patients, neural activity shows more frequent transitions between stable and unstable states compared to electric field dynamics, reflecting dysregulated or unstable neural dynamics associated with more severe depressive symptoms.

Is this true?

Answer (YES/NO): NO